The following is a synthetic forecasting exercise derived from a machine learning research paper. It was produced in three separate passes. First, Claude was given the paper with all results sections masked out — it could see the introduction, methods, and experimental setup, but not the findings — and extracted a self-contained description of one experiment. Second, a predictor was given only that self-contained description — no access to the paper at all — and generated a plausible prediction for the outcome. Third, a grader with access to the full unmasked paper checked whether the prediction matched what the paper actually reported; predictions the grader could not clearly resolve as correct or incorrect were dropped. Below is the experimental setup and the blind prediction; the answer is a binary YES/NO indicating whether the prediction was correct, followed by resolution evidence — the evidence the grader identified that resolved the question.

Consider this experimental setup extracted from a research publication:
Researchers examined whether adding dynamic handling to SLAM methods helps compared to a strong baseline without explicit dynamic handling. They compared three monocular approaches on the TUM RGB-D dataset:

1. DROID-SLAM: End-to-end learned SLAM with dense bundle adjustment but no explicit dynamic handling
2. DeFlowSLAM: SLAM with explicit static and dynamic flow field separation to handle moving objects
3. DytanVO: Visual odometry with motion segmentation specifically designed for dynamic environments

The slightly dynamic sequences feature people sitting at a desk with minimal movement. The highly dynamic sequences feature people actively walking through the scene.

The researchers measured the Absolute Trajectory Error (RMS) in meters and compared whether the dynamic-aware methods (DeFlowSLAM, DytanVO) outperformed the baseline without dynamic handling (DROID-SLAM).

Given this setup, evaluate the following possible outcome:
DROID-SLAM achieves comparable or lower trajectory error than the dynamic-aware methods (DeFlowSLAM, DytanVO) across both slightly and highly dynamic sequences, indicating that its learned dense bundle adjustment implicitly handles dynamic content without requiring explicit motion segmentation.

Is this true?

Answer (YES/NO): YES